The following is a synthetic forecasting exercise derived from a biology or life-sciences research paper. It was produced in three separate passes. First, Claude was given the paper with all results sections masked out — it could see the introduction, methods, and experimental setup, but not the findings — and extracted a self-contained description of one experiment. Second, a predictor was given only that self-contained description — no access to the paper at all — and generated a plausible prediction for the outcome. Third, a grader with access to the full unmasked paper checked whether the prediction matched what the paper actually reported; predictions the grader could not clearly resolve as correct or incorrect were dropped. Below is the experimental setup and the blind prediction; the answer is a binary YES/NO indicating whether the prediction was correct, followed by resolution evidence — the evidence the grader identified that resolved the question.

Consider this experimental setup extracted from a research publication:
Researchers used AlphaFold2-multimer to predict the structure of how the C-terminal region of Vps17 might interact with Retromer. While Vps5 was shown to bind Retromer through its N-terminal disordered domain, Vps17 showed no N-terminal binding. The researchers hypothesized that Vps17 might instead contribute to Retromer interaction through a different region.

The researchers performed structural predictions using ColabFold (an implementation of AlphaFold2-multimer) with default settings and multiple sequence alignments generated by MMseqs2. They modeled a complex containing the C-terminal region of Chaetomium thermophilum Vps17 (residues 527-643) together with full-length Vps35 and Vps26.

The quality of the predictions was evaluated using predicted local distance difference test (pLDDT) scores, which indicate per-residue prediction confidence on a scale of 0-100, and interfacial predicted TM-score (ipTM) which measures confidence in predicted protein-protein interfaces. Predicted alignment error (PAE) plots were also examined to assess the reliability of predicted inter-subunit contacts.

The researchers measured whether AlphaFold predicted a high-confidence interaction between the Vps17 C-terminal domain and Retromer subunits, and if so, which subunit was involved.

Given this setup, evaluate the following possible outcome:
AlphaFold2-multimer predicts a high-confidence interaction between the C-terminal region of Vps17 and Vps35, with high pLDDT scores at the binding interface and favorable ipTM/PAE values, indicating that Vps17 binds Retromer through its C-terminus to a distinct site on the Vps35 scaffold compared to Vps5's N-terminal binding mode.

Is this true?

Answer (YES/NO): NO